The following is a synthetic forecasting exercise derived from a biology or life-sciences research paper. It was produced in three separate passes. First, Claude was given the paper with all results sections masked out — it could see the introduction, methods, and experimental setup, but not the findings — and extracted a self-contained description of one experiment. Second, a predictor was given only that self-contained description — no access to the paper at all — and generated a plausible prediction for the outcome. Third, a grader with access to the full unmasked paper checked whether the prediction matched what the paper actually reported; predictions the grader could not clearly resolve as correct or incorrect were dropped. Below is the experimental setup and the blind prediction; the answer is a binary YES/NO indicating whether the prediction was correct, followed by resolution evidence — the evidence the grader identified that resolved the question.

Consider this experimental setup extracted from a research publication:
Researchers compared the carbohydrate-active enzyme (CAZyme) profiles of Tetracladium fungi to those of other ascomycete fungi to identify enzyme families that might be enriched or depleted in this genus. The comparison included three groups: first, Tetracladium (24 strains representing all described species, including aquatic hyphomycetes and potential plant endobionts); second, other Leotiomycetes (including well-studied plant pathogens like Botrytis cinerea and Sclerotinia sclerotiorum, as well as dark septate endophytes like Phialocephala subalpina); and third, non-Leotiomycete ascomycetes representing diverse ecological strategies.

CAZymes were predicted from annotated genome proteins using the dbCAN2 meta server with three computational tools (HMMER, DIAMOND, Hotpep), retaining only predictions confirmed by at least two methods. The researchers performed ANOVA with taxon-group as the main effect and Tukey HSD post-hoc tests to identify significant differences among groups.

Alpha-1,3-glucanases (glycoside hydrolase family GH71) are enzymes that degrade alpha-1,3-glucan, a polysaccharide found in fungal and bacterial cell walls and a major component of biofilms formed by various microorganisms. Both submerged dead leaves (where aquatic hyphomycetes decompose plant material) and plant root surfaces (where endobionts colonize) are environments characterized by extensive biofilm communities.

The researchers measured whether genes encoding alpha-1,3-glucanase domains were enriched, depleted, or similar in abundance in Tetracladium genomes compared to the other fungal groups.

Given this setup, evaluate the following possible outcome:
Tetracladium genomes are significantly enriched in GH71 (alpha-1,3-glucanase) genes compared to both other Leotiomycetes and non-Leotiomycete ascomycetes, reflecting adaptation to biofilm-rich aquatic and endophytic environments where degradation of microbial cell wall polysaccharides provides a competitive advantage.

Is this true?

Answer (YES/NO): YES